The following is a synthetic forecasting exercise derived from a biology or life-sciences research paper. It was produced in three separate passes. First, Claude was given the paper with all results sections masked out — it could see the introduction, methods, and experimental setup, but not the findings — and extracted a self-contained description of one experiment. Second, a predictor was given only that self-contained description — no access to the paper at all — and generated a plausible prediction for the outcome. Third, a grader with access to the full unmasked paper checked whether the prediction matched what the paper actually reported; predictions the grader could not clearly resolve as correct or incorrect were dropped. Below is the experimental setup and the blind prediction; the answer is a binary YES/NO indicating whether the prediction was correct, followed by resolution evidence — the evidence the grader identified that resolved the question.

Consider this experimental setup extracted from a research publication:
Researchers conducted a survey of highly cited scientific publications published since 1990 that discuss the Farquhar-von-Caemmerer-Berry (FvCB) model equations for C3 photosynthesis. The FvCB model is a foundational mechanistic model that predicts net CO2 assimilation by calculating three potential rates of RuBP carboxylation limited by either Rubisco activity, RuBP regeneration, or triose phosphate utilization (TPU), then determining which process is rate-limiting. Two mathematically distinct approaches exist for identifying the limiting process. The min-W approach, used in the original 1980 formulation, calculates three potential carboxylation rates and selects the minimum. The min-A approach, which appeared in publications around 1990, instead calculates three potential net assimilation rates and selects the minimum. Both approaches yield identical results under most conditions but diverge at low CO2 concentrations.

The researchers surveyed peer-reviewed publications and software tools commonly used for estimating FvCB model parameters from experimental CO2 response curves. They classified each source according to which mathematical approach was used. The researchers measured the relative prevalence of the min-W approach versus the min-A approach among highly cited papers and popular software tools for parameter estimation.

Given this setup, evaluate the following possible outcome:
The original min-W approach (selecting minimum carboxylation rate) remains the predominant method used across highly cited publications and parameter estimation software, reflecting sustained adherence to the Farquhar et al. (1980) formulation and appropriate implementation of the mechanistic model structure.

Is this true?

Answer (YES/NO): NO